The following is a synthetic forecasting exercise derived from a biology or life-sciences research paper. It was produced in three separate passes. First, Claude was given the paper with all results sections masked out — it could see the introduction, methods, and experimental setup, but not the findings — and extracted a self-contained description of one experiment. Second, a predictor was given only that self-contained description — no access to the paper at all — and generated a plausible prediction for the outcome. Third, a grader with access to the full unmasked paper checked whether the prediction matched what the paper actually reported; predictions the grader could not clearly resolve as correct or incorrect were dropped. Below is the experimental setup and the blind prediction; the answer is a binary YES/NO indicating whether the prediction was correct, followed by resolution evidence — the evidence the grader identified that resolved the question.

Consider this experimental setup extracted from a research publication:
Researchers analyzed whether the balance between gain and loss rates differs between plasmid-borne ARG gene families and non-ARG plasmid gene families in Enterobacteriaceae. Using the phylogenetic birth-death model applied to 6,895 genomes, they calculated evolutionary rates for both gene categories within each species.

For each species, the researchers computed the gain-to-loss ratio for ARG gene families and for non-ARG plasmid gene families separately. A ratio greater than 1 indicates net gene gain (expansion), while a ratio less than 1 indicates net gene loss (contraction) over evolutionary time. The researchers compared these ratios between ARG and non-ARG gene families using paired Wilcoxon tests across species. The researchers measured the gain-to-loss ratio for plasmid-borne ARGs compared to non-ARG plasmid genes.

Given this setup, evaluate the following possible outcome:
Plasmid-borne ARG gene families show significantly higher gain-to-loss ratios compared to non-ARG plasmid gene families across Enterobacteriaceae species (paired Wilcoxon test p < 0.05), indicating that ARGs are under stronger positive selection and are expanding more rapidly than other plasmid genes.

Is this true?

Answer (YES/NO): NO